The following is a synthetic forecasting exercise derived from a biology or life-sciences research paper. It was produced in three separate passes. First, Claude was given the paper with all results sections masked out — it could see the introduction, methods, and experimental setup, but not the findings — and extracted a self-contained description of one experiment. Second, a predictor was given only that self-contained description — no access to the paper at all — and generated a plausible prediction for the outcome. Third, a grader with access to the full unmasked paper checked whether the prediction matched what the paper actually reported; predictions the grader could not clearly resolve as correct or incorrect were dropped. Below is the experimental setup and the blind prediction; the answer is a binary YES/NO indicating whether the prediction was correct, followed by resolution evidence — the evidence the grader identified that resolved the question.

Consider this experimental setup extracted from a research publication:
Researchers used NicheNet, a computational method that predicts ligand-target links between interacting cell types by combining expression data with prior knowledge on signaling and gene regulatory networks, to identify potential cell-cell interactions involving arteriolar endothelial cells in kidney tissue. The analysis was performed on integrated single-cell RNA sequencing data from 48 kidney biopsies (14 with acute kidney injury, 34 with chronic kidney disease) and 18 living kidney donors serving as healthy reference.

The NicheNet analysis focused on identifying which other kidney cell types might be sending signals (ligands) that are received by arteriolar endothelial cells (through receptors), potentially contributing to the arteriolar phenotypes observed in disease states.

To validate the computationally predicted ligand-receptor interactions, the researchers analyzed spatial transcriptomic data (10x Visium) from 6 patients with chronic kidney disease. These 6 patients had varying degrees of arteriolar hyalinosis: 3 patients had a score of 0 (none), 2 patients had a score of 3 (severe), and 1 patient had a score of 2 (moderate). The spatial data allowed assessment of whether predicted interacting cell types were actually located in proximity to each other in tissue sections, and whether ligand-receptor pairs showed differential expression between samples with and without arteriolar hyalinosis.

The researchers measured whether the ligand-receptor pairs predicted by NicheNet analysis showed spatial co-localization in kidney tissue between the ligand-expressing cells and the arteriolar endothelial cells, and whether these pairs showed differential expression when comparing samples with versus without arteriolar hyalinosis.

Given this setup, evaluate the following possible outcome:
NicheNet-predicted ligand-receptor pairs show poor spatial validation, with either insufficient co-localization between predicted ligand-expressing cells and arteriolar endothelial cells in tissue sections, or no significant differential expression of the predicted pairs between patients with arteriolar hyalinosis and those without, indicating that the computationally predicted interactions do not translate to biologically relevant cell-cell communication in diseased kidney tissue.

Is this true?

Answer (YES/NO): NO